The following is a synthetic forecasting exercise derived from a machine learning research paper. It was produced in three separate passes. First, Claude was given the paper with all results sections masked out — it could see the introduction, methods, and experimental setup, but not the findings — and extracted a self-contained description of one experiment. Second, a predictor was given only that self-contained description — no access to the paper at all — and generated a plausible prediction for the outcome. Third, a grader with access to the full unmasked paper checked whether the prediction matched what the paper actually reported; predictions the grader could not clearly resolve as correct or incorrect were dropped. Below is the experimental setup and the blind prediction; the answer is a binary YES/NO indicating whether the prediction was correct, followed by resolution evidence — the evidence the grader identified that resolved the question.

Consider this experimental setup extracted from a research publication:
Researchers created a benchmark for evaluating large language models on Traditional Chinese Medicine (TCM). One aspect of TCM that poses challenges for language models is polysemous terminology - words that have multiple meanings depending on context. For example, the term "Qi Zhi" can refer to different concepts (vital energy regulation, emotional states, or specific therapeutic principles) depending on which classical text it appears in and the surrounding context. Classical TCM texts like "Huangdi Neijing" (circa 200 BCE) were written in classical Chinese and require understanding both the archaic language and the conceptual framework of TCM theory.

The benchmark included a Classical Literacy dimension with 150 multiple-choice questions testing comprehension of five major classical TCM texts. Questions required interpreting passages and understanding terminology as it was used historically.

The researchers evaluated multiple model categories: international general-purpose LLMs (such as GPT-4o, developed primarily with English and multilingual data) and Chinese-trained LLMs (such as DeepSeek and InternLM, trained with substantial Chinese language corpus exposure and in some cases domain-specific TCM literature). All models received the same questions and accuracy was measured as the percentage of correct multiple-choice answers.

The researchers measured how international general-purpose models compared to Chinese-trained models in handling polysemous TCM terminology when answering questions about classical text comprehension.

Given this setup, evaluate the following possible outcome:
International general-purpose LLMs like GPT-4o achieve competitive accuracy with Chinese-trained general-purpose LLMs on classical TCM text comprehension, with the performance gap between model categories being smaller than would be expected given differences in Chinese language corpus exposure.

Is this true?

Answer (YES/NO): NO